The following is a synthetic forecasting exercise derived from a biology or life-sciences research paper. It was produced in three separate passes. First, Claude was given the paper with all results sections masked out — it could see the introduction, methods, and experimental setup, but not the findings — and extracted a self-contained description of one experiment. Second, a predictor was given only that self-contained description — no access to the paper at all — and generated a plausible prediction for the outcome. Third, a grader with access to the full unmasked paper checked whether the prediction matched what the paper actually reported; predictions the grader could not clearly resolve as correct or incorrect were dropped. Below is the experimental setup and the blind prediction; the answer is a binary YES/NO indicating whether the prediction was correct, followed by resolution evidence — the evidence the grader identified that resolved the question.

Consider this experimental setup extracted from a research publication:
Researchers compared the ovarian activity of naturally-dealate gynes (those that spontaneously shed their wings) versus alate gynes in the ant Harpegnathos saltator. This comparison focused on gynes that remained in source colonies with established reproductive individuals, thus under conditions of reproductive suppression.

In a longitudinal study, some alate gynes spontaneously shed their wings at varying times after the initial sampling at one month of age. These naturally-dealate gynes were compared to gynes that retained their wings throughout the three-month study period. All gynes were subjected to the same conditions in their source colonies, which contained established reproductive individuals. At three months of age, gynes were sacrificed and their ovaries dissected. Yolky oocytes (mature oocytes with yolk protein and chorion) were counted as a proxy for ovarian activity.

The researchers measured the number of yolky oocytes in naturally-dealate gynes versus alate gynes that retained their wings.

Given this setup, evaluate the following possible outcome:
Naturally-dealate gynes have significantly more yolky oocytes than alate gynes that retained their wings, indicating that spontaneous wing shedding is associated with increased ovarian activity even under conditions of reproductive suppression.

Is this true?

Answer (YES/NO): NO